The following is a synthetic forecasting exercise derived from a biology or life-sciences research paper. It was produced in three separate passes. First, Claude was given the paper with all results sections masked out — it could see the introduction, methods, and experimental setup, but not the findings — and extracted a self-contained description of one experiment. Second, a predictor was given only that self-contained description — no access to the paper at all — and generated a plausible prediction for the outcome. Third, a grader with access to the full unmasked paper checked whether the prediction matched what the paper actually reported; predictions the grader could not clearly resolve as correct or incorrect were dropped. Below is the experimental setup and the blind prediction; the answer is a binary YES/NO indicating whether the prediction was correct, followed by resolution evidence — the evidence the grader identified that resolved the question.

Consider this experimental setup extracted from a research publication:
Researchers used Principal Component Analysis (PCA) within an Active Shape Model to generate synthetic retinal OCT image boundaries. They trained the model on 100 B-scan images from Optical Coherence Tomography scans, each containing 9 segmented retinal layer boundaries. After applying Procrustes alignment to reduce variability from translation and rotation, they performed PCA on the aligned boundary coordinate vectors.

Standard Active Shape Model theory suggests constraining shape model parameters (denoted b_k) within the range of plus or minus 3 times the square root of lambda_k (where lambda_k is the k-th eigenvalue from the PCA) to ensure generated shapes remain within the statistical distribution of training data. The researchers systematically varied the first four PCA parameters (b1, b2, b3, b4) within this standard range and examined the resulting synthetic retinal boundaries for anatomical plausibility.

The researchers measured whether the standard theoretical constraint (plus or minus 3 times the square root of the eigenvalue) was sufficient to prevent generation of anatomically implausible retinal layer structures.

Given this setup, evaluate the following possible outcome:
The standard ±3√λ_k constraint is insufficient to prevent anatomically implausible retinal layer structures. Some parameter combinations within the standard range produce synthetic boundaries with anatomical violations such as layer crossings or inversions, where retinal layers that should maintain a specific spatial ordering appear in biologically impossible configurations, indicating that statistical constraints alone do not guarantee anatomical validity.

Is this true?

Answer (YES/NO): YES